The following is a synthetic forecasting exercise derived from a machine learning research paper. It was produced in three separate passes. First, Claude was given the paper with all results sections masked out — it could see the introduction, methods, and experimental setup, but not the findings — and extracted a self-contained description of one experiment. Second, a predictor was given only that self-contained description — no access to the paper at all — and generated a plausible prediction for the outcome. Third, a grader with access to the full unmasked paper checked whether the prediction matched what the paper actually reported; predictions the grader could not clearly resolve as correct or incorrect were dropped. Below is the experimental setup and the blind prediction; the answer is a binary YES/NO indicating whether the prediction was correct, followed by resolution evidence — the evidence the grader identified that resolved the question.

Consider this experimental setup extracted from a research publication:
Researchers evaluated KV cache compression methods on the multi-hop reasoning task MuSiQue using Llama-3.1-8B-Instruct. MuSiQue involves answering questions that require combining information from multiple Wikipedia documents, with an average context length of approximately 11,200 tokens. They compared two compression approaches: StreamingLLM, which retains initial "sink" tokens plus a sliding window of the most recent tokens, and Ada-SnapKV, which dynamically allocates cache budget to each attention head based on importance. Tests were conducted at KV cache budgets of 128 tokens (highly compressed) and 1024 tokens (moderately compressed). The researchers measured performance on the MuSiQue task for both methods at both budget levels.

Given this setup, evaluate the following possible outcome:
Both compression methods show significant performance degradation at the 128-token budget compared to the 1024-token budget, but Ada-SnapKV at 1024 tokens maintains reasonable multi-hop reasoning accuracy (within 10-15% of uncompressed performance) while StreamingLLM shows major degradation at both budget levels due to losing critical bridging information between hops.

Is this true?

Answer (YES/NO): NO